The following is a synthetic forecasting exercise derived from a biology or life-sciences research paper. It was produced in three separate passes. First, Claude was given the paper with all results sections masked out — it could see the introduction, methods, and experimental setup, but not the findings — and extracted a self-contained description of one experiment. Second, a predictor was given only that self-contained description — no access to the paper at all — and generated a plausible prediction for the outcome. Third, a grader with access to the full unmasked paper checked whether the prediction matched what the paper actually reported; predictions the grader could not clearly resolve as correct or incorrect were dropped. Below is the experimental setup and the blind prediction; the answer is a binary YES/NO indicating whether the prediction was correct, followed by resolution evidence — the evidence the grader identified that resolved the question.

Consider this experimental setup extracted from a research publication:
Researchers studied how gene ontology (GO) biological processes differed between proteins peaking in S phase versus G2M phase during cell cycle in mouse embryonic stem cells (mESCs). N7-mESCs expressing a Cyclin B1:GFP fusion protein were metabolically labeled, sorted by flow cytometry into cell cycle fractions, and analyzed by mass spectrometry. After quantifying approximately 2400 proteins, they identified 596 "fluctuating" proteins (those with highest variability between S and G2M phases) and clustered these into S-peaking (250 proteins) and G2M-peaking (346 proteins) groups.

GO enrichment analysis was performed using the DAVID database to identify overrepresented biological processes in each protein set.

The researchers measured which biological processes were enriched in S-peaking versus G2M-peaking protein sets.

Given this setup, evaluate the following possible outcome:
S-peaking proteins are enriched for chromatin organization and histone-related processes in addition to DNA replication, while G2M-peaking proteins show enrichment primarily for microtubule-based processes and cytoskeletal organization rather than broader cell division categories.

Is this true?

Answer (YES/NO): NO